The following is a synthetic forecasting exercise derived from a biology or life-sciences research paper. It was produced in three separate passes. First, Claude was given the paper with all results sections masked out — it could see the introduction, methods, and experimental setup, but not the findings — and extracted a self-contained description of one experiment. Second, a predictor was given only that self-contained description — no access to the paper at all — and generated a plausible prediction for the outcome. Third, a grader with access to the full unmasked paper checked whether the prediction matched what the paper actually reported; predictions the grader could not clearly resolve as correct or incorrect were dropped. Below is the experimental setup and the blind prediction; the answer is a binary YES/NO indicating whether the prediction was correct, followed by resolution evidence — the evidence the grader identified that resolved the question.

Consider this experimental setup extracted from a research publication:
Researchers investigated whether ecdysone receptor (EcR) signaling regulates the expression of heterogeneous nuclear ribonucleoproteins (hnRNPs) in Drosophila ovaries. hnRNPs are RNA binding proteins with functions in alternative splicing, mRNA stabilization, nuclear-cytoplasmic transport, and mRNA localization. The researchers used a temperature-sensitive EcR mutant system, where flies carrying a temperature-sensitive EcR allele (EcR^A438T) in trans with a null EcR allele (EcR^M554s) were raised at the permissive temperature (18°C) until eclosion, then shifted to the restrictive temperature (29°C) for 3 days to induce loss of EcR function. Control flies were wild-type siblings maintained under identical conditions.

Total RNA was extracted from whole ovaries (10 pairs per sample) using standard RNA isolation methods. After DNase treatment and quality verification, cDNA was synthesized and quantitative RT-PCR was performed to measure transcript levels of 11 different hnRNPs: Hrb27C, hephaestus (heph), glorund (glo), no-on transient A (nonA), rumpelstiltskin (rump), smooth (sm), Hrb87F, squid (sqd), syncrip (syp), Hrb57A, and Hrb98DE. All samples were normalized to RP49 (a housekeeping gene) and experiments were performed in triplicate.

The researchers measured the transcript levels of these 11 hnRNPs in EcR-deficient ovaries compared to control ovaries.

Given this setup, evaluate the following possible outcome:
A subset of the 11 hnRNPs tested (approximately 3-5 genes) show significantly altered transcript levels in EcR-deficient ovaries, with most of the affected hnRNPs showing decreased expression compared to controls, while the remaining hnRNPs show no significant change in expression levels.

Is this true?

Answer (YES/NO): YES